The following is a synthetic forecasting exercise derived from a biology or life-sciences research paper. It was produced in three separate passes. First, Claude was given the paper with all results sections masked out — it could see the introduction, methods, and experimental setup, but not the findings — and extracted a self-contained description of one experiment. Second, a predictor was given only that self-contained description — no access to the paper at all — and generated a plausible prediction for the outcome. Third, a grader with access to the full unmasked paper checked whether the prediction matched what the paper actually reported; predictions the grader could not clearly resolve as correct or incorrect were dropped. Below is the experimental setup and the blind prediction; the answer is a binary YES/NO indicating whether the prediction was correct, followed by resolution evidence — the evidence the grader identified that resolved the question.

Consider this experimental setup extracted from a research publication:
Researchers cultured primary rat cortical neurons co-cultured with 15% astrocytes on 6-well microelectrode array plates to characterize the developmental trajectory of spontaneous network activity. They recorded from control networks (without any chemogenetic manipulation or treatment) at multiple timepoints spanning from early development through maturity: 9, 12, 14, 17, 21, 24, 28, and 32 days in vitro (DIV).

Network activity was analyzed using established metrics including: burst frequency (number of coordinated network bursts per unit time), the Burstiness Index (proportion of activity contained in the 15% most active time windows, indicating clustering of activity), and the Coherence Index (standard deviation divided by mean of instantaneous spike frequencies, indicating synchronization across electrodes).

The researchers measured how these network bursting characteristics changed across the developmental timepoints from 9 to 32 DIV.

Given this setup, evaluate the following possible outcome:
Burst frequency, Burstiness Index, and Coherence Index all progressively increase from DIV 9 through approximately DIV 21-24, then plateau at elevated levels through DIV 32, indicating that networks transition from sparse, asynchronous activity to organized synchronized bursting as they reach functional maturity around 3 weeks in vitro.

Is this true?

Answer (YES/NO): NO